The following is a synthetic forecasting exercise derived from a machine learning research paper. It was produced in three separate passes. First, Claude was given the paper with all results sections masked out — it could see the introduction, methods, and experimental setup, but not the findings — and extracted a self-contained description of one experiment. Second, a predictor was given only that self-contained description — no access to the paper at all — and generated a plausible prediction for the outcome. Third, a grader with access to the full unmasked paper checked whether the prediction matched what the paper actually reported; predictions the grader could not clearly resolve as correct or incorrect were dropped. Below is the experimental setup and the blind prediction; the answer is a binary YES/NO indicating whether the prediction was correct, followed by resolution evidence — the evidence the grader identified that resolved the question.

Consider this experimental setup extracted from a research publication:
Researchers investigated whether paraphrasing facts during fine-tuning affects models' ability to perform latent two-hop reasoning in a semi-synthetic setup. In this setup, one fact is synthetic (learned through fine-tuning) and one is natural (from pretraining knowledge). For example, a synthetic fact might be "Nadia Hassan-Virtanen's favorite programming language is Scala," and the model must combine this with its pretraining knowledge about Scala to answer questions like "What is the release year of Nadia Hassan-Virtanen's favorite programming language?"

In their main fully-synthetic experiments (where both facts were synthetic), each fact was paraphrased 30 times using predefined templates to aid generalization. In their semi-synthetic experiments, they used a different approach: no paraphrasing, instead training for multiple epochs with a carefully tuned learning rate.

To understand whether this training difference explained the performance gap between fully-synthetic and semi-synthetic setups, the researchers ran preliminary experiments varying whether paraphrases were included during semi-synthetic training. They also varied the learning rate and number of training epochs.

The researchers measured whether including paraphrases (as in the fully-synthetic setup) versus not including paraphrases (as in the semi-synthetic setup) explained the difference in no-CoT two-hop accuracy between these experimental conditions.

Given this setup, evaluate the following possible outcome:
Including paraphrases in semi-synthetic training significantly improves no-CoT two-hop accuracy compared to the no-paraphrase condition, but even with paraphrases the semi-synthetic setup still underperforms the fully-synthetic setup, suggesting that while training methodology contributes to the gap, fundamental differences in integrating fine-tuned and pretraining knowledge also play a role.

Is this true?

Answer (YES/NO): NO